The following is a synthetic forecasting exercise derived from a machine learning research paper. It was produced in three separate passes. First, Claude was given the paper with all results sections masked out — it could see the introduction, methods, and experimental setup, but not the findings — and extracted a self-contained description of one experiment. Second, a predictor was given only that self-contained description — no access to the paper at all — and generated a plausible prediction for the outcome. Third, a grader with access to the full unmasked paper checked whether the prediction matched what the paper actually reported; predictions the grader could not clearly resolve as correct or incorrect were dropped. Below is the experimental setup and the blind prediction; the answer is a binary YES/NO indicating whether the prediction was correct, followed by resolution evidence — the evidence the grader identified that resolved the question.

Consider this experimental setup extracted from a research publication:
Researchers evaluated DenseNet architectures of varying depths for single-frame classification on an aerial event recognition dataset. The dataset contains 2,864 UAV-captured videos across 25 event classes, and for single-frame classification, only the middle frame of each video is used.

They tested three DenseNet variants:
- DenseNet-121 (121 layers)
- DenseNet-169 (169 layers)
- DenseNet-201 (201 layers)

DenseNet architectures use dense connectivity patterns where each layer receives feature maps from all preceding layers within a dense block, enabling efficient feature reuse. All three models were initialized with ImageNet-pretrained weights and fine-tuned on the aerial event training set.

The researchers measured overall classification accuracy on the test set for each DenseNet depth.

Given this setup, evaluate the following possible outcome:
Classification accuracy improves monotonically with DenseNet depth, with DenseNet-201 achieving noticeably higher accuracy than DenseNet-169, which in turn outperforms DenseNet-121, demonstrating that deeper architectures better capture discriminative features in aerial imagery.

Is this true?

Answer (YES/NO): NO